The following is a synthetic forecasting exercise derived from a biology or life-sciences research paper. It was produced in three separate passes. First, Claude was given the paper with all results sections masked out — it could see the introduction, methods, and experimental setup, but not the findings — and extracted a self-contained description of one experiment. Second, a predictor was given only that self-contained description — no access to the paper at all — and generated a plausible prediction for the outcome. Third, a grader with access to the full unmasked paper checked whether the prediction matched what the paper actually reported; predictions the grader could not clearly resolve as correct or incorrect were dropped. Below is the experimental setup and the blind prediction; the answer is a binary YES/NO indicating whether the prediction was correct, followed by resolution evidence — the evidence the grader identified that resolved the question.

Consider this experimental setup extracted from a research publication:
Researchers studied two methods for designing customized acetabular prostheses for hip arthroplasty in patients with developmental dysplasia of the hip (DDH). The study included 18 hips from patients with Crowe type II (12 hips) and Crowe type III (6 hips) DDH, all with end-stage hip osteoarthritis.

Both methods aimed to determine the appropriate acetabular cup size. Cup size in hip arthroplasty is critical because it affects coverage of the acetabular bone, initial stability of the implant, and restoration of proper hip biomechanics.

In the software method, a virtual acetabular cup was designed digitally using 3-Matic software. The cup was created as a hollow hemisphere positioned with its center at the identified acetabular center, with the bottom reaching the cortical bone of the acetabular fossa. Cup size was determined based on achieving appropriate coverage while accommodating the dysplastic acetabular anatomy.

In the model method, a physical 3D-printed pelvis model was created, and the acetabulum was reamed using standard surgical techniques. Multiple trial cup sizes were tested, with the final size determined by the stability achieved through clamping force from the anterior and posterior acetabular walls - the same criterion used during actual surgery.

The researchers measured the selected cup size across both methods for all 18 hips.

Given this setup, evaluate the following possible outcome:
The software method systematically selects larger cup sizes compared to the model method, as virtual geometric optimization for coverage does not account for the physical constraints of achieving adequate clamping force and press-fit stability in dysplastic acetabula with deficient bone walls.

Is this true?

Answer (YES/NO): NO